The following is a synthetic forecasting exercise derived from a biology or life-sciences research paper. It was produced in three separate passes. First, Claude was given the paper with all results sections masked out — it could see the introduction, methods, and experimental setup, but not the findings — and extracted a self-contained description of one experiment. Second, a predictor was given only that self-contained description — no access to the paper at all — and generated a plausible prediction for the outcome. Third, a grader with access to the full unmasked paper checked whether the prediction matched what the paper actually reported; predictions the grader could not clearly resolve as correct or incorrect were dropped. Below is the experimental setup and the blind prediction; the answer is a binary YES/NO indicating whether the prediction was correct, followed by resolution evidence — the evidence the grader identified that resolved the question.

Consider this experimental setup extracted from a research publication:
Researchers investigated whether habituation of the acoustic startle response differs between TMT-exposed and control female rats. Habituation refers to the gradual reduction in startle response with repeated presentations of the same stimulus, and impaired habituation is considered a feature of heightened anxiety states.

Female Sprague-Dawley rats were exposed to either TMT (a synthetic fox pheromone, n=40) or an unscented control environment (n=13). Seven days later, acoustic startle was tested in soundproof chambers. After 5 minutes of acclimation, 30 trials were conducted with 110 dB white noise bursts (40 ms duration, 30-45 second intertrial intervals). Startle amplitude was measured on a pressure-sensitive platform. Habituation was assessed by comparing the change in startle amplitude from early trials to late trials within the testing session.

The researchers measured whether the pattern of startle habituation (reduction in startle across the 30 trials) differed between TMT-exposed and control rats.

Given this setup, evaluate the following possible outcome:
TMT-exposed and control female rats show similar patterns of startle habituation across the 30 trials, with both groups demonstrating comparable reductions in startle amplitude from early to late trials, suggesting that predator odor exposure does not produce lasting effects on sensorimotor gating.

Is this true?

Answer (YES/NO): YES